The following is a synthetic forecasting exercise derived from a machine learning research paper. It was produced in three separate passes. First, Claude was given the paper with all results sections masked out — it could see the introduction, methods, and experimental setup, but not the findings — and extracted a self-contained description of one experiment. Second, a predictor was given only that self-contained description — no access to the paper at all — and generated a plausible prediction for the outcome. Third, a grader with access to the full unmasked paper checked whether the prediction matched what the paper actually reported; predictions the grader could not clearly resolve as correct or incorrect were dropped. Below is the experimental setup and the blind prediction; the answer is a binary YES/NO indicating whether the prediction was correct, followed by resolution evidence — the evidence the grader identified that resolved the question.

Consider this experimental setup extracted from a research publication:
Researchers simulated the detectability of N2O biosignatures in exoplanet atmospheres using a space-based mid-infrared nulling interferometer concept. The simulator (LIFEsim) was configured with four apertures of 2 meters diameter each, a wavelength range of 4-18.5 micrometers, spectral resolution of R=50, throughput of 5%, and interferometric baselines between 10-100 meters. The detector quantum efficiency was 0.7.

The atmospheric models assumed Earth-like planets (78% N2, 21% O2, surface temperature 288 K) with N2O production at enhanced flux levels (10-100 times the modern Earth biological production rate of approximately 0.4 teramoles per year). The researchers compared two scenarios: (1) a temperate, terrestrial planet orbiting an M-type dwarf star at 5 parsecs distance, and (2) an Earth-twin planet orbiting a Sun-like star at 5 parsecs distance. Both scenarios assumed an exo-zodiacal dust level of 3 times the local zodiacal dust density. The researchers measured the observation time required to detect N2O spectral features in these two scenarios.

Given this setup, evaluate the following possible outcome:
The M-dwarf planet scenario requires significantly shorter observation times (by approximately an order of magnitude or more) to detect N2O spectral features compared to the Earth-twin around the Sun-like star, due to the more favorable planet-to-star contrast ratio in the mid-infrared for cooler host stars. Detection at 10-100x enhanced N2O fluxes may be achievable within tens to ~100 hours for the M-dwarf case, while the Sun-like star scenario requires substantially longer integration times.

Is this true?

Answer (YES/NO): NO